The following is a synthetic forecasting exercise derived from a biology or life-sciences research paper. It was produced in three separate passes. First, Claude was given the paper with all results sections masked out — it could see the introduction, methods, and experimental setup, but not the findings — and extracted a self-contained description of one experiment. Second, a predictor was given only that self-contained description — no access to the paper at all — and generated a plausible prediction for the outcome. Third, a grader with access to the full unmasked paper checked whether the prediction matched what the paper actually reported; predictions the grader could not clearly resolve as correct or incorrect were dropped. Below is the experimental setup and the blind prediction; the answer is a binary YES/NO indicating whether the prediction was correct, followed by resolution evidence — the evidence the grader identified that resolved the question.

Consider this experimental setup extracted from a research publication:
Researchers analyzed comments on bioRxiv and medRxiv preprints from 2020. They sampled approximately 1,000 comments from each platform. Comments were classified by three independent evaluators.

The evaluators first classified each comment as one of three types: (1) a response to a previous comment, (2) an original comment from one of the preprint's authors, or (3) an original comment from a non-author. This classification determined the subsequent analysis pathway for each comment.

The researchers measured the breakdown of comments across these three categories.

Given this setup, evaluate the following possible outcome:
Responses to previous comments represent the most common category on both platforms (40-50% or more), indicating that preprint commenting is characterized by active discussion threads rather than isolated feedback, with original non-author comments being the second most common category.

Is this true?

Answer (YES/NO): NO